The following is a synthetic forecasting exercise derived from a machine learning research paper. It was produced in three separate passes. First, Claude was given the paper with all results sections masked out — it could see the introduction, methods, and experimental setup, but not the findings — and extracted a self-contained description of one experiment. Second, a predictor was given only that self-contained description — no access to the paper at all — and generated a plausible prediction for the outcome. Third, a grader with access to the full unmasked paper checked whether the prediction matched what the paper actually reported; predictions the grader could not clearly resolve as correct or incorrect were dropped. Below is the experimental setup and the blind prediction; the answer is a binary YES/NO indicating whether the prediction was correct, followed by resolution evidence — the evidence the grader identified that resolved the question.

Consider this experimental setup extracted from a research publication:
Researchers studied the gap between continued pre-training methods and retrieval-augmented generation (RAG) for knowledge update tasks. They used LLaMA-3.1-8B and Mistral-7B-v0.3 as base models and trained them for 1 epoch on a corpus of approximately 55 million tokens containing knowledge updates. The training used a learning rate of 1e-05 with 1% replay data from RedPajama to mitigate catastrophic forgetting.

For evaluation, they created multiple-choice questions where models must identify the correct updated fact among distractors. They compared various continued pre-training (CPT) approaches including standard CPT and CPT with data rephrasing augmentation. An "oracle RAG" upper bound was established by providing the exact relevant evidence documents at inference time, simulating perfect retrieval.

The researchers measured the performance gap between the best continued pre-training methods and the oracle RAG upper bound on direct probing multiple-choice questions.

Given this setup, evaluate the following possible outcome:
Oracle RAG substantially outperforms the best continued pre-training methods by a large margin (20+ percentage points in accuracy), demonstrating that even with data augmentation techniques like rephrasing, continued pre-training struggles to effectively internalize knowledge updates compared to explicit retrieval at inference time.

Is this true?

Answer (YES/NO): YES